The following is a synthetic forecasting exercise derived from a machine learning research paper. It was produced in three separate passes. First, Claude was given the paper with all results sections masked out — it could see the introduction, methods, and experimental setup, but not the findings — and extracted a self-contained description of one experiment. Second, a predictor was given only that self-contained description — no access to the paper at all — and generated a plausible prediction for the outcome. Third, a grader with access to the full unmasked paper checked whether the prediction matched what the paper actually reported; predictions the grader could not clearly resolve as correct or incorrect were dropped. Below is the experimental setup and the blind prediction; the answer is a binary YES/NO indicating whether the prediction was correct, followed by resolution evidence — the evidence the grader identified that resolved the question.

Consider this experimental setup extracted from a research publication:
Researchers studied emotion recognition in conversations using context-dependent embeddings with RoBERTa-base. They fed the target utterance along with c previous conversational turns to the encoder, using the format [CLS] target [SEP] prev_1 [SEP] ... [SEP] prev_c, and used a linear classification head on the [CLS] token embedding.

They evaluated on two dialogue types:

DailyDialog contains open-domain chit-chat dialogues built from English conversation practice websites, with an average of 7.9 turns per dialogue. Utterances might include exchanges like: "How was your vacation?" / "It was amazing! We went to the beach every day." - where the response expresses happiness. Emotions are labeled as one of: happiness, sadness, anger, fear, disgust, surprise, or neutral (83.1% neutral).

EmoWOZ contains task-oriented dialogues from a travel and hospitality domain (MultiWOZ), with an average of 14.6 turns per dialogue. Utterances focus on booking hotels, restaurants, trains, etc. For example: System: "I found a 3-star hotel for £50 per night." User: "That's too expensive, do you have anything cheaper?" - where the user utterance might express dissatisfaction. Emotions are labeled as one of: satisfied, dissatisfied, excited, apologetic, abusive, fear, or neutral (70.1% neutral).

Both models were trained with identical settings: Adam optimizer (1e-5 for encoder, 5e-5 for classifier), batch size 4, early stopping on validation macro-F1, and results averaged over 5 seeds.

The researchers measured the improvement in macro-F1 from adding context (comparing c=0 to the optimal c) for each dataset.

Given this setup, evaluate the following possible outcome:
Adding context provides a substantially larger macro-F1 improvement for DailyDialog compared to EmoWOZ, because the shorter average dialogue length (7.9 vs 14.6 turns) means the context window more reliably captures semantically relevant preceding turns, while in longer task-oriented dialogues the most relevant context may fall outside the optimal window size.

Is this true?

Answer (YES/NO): NO